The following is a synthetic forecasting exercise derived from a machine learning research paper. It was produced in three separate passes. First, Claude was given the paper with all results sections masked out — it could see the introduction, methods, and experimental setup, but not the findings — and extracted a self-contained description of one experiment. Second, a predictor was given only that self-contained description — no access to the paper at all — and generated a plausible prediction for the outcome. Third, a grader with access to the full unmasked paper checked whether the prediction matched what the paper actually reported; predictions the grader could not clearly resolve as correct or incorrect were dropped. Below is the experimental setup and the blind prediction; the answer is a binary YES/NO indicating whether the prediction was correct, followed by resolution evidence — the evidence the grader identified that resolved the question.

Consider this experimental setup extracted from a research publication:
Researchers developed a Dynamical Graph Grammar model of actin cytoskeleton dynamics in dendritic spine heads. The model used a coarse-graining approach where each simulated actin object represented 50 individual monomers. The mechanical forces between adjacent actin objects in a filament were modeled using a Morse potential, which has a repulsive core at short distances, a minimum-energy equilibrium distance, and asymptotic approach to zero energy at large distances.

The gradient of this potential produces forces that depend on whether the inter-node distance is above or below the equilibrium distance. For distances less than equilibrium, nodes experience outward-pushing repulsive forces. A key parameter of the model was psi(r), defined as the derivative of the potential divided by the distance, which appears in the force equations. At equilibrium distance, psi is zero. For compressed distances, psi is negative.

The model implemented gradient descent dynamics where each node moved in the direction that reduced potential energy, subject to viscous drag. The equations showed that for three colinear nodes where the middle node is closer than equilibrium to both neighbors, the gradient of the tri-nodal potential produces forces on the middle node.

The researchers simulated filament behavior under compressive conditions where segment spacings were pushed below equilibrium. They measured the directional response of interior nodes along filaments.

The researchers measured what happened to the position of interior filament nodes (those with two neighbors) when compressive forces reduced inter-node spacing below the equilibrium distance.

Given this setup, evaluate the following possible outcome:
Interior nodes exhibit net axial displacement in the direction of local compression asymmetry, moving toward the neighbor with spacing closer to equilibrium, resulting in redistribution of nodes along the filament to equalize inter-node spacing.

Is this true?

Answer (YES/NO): NO